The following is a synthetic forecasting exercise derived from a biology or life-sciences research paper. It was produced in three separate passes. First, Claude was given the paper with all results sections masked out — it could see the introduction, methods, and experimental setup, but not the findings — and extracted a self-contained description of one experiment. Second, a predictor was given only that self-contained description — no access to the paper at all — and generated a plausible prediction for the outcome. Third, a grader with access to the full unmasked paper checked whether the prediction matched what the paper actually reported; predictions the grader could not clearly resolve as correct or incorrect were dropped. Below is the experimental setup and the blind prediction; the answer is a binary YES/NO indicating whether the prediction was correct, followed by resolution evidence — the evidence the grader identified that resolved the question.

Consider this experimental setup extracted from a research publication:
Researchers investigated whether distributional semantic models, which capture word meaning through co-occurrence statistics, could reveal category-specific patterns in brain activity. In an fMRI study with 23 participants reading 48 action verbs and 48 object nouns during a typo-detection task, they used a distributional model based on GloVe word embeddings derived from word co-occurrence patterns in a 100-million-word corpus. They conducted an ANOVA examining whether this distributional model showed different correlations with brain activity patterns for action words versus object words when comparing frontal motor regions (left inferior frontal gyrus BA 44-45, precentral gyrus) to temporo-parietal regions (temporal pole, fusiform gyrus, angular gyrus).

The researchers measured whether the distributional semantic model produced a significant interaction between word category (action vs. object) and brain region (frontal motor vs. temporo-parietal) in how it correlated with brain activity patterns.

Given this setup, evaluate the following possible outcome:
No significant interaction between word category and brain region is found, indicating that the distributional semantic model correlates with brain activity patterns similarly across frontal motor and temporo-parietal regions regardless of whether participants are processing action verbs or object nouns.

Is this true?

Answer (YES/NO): YES